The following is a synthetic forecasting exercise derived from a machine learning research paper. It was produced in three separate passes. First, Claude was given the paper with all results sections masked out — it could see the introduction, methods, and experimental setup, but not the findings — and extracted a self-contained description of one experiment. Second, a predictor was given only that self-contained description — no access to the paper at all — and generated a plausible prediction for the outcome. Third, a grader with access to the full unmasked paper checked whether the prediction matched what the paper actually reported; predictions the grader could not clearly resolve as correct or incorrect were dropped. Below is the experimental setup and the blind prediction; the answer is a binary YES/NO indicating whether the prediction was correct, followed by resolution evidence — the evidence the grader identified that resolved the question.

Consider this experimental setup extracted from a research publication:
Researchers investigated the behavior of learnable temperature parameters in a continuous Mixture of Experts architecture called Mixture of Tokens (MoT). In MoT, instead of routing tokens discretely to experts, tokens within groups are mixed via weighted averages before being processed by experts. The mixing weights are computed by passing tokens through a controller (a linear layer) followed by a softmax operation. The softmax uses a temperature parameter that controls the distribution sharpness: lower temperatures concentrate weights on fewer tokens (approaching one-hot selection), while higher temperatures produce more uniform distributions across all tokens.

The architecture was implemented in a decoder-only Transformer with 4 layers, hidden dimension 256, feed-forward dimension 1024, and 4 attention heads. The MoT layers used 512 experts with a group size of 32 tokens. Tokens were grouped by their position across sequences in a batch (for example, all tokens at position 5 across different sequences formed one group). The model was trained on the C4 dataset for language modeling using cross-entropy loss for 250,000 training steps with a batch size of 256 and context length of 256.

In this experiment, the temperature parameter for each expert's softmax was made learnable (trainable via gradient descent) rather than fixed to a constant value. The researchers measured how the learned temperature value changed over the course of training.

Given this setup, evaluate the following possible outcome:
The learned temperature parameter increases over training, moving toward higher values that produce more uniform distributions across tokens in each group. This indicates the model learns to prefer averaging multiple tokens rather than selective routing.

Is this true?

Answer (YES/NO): NO